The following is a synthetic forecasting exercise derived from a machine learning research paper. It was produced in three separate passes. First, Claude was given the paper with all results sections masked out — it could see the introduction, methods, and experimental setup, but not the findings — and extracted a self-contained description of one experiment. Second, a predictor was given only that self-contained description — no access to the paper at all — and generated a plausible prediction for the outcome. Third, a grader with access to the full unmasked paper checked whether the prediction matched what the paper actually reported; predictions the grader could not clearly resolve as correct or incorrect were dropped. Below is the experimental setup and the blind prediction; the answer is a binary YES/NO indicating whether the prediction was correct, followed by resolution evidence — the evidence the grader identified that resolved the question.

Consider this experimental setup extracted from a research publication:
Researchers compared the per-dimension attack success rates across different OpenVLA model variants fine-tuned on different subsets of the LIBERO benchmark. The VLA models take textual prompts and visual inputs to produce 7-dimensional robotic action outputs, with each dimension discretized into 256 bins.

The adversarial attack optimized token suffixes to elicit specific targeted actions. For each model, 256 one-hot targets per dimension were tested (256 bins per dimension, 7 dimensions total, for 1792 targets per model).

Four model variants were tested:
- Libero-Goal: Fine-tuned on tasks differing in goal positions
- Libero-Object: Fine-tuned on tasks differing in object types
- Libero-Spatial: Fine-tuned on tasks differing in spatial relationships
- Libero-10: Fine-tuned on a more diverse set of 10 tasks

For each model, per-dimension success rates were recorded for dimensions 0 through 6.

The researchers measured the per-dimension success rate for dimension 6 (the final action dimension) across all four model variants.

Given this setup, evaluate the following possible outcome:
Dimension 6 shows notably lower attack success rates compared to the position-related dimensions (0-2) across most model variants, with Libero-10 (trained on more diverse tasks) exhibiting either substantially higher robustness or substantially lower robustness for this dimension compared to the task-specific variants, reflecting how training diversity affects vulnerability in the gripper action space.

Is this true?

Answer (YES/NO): NO